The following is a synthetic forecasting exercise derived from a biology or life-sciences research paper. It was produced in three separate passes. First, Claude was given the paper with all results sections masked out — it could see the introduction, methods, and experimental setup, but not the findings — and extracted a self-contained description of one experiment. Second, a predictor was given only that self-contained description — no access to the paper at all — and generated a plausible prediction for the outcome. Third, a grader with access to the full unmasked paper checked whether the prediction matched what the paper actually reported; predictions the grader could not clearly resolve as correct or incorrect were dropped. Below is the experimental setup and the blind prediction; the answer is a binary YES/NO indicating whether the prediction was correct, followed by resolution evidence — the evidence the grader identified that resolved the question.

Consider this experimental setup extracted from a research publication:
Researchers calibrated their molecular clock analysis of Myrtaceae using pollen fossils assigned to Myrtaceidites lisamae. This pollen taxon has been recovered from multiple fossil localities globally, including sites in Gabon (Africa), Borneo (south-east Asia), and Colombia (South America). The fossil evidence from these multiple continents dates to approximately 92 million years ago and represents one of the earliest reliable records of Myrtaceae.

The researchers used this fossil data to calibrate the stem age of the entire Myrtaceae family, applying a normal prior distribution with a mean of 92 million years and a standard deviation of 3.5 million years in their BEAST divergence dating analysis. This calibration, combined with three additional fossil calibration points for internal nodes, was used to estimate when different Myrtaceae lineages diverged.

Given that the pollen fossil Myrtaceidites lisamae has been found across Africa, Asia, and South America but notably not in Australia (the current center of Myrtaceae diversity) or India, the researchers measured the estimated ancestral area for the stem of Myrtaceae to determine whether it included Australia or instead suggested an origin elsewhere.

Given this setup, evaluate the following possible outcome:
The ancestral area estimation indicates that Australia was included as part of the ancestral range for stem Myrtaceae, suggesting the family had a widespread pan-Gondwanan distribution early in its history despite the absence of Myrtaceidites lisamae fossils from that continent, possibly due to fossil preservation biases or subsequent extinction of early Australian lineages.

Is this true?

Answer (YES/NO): NO